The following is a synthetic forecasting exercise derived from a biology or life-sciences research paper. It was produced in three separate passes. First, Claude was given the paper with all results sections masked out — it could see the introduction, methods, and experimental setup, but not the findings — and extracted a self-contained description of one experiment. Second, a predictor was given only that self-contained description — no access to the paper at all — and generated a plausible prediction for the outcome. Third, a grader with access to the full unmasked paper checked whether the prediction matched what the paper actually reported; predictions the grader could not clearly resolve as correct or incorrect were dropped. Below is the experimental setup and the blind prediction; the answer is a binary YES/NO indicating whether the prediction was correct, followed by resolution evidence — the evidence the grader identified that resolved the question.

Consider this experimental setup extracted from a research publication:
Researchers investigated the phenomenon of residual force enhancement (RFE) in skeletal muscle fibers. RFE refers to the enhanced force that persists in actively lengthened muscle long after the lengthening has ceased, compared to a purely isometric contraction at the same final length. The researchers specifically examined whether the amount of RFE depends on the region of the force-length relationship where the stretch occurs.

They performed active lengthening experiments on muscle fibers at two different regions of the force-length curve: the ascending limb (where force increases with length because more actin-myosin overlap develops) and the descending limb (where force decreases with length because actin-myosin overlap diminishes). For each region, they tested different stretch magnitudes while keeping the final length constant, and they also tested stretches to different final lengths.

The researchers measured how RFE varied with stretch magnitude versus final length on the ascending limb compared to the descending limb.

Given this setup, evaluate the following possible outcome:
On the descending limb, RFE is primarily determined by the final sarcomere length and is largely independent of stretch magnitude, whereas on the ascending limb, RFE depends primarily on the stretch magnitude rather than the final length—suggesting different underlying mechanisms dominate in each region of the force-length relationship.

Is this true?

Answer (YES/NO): NO